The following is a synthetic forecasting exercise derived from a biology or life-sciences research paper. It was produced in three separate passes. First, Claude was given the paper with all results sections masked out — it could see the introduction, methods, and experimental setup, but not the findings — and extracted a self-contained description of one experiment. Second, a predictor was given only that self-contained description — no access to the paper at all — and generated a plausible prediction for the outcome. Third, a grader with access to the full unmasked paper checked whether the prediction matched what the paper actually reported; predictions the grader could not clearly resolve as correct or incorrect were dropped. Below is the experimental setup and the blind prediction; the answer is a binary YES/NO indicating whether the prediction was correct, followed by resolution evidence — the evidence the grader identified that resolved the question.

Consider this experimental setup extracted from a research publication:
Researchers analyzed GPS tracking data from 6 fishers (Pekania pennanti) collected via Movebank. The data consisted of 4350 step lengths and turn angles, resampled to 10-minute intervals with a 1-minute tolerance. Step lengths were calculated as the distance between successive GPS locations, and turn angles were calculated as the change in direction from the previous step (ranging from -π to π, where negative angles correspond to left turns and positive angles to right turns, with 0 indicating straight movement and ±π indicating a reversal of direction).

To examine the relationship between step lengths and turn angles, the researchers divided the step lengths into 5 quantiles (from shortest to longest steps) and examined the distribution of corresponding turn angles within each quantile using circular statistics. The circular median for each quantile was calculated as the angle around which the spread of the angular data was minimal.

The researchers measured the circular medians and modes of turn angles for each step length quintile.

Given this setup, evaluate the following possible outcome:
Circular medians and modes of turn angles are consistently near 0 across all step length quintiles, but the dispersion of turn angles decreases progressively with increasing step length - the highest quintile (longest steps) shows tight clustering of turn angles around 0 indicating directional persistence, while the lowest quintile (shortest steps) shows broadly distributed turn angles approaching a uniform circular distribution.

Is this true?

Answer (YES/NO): NO